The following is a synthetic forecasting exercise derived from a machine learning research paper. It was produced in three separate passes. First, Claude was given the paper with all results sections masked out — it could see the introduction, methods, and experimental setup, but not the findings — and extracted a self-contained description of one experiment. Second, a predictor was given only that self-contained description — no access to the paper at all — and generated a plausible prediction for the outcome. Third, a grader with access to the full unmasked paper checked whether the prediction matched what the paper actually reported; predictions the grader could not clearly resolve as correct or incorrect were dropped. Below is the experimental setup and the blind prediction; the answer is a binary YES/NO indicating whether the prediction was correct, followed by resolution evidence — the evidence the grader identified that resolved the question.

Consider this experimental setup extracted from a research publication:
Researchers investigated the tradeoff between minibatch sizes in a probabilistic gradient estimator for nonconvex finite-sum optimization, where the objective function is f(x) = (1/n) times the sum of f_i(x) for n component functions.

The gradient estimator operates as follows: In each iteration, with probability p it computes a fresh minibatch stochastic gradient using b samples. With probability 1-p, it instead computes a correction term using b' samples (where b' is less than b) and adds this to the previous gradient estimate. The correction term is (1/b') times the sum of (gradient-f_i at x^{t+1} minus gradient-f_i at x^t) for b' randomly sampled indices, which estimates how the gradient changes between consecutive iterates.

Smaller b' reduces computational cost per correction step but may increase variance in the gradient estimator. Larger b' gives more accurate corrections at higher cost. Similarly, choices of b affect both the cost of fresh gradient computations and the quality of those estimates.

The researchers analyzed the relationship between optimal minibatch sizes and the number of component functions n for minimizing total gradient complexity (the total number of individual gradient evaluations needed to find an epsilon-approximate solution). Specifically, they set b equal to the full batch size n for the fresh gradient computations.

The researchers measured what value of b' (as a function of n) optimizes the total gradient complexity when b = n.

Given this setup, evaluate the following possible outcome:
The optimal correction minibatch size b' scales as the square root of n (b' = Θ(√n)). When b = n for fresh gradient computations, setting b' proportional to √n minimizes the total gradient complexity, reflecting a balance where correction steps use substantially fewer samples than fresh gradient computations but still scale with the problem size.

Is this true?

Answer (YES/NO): YES